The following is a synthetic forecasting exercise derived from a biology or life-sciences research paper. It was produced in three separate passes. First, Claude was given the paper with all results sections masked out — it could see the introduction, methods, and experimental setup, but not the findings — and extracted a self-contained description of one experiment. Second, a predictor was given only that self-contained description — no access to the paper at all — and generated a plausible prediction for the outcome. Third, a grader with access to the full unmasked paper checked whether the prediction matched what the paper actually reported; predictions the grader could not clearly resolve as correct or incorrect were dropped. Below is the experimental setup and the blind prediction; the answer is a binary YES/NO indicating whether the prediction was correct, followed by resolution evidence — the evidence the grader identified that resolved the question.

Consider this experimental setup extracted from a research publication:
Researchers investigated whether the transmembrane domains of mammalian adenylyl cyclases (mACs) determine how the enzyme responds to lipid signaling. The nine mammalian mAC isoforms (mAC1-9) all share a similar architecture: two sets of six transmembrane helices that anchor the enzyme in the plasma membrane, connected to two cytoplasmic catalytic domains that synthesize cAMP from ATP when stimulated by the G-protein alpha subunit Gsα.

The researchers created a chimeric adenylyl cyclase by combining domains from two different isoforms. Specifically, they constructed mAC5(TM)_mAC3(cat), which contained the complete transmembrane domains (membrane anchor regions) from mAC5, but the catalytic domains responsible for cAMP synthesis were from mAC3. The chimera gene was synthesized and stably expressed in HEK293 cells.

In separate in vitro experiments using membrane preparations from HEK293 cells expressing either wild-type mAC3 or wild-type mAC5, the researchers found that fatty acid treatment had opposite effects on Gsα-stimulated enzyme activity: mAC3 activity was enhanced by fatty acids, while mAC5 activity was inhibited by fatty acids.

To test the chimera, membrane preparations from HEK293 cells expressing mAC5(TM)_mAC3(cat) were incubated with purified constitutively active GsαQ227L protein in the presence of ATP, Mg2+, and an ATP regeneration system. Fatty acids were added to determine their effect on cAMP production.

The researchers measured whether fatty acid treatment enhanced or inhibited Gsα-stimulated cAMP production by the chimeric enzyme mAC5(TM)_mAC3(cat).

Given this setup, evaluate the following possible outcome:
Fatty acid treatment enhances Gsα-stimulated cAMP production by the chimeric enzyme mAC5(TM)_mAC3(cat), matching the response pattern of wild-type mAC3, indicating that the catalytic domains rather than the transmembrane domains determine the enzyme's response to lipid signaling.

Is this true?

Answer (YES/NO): NO